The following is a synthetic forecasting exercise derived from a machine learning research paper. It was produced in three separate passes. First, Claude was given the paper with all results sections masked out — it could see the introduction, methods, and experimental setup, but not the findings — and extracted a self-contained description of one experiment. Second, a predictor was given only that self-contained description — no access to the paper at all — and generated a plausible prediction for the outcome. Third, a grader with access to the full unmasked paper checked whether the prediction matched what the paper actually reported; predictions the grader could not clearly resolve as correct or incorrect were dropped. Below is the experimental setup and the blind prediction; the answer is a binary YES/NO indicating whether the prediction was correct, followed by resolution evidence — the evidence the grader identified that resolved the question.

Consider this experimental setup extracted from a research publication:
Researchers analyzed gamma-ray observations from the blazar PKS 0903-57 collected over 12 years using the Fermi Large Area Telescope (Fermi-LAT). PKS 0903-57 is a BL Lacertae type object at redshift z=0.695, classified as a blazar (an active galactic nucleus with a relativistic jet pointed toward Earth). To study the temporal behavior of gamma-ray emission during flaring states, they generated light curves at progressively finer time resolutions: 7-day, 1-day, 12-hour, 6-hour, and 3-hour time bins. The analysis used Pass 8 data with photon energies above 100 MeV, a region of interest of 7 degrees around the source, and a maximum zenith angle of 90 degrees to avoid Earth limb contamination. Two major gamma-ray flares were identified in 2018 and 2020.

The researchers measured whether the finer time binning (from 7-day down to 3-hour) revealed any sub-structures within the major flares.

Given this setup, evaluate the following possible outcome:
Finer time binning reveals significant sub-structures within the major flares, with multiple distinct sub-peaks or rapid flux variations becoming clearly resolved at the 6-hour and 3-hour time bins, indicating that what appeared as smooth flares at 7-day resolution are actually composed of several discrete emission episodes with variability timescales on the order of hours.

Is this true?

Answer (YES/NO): YES